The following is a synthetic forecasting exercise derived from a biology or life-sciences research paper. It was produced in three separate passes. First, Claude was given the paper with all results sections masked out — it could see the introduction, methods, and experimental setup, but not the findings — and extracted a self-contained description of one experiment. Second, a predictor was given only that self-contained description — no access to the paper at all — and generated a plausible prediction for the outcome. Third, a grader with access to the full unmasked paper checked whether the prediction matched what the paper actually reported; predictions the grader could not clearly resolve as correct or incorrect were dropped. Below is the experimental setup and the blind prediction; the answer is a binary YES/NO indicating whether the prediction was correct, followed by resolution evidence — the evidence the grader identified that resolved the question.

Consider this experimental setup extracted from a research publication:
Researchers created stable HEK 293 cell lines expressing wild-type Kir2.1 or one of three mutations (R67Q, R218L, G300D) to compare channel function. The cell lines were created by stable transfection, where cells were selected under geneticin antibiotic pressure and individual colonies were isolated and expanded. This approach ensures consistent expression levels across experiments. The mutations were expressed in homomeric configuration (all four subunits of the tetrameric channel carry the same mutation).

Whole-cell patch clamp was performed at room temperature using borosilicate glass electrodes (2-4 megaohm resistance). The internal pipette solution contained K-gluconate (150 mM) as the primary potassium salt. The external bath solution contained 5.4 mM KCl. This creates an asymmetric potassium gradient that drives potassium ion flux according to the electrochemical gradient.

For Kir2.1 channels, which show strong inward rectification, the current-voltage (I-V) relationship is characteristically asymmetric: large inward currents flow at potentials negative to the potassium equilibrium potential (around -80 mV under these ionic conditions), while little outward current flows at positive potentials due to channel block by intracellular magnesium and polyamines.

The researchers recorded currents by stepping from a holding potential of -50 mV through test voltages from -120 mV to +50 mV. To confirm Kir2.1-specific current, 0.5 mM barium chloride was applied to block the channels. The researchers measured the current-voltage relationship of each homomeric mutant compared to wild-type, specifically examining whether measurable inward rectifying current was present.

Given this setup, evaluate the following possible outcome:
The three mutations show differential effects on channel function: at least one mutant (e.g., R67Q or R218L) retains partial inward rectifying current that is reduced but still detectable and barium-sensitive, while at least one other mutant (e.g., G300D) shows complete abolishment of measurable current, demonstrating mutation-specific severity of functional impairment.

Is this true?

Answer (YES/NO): NO